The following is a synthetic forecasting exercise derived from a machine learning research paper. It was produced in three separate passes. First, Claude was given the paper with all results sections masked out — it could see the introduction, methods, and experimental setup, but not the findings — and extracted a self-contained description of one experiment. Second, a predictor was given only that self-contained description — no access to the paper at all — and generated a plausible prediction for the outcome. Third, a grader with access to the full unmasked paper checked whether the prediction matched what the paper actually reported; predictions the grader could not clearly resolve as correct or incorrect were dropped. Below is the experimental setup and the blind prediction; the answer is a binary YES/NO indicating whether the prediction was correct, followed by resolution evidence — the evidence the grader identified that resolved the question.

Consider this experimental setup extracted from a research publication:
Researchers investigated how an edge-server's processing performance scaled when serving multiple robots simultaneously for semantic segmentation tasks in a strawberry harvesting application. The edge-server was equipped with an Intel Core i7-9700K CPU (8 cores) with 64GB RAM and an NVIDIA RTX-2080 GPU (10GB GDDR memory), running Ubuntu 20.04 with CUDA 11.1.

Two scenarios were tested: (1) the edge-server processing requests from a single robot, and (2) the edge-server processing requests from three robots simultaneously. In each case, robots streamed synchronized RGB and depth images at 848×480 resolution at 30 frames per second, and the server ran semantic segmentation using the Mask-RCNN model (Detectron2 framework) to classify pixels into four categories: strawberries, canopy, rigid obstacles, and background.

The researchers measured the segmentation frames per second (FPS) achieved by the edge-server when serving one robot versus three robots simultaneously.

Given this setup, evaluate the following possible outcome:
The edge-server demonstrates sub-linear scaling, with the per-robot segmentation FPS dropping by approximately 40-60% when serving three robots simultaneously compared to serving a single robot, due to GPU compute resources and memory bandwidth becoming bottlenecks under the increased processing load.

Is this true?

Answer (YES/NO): NO